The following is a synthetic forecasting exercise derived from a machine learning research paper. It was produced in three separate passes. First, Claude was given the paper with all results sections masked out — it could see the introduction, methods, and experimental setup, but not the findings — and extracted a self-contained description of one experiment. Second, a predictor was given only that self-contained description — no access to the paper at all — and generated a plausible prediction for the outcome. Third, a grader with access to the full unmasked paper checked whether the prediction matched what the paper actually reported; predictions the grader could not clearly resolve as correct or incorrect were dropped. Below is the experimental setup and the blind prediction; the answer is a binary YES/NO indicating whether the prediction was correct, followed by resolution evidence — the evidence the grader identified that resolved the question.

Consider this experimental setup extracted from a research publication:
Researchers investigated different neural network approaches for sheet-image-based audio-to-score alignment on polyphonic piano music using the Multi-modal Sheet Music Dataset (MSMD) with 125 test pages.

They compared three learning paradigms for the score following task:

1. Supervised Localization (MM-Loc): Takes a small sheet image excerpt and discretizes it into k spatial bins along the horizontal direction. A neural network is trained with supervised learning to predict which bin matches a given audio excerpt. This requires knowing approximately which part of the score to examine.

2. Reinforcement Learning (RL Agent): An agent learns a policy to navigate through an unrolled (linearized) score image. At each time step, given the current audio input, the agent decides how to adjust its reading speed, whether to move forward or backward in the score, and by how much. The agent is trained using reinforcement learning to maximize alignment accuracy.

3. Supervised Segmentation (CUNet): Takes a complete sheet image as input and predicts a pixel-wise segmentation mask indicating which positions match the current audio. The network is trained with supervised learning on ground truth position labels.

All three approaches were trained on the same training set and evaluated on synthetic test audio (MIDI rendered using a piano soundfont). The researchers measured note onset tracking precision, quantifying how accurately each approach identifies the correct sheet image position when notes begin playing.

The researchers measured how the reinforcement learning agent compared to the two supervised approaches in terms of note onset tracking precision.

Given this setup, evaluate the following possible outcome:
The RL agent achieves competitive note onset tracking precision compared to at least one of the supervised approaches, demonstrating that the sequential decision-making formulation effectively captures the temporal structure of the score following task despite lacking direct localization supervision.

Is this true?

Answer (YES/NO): YES